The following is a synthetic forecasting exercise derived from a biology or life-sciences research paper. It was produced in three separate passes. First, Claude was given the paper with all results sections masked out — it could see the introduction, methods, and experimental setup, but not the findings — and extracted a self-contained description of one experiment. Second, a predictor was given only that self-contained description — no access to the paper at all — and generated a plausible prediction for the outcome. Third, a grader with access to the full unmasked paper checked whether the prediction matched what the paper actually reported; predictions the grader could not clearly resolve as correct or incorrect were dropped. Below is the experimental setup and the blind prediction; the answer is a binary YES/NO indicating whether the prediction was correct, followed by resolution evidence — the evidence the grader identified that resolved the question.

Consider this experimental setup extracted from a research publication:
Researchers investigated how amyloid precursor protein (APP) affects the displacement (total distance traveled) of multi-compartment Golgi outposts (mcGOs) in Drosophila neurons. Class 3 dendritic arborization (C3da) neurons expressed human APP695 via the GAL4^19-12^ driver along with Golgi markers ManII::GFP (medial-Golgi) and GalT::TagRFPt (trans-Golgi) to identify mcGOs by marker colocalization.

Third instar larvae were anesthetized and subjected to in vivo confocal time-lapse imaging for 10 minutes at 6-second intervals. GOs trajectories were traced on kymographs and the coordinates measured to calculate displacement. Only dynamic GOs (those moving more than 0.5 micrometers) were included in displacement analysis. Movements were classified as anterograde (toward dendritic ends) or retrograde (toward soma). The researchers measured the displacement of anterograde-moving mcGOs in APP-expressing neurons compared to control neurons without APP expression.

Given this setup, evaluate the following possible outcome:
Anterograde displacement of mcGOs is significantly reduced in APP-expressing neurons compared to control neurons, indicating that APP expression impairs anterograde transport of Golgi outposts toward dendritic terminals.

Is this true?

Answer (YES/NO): NO